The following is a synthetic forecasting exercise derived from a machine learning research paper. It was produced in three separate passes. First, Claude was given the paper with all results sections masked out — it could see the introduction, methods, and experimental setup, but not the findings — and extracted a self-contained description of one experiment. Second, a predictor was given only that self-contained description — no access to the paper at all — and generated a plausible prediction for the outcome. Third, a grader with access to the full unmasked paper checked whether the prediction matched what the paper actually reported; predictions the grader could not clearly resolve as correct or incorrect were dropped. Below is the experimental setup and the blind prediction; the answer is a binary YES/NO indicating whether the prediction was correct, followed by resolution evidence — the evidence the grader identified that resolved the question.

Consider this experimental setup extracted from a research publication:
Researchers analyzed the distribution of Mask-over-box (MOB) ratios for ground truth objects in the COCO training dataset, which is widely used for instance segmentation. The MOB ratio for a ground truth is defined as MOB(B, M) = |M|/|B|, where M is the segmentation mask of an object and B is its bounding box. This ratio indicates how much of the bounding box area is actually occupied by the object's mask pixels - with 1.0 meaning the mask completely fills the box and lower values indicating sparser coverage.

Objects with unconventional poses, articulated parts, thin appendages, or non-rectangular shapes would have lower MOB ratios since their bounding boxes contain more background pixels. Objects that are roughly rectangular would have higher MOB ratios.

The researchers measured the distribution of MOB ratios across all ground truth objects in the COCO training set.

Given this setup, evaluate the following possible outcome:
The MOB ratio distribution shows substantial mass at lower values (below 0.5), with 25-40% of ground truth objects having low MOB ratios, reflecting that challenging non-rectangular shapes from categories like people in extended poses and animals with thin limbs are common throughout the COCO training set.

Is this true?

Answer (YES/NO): YES